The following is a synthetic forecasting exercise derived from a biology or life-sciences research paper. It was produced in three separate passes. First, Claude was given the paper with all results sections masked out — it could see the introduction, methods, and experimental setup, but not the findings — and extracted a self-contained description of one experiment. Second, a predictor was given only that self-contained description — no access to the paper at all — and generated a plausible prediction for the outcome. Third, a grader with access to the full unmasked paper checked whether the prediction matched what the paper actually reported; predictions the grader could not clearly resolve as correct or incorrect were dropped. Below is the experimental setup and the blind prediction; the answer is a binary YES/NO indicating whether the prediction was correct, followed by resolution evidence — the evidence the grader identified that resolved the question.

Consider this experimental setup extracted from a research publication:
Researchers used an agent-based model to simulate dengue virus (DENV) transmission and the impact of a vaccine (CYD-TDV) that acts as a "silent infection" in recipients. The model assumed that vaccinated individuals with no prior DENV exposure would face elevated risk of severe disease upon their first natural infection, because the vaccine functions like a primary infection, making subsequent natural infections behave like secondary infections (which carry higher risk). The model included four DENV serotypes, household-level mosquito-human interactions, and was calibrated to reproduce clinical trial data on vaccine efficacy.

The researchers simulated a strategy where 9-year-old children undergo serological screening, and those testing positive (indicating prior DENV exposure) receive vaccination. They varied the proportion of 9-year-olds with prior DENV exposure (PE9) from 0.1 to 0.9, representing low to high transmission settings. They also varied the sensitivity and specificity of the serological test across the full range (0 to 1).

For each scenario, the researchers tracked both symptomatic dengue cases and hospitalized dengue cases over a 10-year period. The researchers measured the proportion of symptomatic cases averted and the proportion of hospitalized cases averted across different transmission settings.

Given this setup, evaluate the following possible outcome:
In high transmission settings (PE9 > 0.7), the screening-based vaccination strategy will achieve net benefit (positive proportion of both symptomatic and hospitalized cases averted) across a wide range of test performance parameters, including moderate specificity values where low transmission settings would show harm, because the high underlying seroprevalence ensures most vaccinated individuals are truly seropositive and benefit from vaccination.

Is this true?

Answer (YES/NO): YES